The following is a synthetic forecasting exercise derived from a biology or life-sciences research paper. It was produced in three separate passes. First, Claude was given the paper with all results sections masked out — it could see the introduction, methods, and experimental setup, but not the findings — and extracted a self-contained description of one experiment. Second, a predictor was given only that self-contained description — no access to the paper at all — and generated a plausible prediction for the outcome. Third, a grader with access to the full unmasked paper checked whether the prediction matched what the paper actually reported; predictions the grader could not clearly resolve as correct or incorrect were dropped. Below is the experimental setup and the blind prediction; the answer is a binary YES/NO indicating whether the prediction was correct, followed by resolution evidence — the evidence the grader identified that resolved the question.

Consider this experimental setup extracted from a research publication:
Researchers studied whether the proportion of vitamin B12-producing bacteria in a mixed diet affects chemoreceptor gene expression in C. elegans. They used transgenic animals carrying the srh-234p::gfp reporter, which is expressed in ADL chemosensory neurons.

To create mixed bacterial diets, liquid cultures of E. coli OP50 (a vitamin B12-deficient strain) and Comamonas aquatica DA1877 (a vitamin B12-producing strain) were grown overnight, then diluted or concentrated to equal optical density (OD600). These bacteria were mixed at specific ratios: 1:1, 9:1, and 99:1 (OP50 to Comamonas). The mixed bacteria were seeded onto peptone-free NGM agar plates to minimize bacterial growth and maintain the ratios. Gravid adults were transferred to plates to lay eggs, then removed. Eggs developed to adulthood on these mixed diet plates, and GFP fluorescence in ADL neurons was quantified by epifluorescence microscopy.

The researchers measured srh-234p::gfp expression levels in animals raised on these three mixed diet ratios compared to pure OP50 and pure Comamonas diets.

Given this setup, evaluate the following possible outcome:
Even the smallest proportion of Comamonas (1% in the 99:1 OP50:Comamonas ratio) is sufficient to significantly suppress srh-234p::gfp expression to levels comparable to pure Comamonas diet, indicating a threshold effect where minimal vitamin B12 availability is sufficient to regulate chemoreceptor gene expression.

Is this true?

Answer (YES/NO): YES